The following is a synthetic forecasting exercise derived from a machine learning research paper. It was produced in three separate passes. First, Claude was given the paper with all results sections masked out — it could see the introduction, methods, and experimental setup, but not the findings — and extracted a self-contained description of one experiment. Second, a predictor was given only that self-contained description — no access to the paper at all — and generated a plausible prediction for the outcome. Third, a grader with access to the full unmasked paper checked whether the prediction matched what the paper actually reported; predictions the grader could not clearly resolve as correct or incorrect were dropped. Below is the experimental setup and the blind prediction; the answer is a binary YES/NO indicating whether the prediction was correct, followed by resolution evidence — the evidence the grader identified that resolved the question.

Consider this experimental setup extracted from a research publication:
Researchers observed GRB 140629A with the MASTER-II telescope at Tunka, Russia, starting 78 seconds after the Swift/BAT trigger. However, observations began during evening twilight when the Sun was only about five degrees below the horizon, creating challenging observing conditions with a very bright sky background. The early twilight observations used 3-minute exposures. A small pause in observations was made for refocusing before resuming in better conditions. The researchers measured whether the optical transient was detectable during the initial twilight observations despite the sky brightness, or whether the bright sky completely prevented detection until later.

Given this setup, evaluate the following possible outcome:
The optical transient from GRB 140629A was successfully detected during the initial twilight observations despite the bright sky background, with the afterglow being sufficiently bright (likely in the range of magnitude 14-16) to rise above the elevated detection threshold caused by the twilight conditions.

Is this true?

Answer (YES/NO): NO